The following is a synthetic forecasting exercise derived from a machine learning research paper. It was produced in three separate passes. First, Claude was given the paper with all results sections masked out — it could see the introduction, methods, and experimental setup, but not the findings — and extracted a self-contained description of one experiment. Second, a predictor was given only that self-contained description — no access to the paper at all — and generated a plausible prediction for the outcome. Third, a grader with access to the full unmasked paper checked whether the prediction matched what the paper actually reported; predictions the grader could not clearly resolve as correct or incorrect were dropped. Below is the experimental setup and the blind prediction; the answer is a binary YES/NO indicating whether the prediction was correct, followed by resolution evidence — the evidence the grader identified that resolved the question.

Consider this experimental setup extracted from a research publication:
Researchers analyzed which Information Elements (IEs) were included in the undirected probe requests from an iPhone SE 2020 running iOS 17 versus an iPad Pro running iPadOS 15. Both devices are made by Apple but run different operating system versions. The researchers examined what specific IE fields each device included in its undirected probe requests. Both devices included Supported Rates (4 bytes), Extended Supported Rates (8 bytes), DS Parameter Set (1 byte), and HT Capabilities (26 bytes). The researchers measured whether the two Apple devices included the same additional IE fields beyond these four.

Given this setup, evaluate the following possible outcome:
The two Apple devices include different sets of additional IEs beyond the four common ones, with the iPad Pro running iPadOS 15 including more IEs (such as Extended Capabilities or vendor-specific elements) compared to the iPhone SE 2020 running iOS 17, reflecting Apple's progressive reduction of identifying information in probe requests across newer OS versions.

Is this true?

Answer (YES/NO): YES